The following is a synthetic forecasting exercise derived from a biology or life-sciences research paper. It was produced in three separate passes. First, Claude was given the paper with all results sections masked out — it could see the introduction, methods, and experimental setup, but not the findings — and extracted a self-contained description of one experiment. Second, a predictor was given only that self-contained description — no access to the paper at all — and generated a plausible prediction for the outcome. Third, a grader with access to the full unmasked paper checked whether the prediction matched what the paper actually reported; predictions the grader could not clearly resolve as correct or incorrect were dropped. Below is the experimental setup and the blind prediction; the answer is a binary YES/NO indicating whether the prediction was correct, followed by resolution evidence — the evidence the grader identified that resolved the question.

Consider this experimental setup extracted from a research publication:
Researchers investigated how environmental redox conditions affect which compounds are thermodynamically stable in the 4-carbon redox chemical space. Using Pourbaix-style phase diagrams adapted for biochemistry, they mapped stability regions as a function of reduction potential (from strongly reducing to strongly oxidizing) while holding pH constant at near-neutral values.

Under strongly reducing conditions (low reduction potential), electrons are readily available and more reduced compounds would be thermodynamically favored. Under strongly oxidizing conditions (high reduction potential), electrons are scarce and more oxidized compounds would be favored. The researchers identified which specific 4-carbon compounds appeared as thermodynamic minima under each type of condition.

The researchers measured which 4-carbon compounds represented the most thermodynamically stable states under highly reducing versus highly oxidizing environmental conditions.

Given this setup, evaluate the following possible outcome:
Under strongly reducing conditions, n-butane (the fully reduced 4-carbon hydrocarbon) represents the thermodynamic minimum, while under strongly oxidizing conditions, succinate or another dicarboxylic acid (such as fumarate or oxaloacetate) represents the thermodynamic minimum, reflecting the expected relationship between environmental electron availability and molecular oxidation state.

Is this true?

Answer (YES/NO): NO